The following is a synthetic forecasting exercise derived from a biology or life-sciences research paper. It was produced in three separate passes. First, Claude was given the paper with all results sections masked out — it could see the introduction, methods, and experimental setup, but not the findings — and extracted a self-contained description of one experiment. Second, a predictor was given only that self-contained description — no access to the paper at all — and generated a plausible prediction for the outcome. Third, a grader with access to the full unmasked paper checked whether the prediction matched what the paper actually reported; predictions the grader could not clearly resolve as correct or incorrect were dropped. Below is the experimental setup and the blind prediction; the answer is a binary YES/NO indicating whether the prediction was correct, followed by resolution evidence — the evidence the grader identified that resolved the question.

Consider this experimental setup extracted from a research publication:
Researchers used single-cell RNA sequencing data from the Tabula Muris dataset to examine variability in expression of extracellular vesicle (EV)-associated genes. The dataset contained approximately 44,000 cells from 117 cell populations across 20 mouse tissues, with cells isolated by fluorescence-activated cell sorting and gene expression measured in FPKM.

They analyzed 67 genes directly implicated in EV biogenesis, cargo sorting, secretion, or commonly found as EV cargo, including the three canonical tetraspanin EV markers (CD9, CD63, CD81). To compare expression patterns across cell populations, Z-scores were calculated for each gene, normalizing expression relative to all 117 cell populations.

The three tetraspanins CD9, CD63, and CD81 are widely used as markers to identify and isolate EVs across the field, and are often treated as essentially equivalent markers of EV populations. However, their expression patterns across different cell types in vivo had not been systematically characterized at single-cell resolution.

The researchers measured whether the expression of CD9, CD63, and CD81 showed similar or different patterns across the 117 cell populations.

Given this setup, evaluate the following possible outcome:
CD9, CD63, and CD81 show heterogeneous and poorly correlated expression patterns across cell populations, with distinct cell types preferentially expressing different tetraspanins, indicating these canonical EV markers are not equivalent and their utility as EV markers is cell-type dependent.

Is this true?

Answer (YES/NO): YES